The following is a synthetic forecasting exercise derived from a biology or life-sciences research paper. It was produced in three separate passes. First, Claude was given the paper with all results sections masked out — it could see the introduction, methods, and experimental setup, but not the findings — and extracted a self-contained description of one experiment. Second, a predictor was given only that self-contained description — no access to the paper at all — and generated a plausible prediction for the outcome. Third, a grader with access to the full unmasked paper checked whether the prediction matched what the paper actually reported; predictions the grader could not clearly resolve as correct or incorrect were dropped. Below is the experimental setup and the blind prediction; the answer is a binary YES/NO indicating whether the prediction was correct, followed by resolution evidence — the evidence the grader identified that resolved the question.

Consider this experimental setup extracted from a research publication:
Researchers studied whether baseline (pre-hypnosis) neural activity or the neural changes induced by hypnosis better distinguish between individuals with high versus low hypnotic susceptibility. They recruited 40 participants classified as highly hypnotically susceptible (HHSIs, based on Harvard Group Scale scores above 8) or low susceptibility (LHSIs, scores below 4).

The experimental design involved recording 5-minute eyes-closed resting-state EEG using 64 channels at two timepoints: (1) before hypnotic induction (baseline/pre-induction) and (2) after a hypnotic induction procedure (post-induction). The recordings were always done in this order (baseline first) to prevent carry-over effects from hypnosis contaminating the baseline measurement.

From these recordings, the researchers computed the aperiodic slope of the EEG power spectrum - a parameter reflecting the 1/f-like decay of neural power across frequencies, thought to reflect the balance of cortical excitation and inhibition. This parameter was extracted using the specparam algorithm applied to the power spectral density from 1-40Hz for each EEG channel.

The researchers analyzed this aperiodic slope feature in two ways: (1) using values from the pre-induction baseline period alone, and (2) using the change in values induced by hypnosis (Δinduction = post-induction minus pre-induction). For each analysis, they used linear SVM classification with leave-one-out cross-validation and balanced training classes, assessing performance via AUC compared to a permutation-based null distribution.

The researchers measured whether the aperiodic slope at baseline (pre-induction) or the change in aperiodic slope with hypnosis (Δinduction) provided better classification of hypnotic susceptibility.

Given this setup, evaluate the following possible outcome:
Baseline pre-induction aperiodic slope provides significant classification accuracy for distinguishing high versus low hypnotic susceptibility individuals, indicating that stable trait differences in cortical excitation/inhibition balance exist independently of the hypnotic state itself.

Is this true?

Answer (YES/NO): YES